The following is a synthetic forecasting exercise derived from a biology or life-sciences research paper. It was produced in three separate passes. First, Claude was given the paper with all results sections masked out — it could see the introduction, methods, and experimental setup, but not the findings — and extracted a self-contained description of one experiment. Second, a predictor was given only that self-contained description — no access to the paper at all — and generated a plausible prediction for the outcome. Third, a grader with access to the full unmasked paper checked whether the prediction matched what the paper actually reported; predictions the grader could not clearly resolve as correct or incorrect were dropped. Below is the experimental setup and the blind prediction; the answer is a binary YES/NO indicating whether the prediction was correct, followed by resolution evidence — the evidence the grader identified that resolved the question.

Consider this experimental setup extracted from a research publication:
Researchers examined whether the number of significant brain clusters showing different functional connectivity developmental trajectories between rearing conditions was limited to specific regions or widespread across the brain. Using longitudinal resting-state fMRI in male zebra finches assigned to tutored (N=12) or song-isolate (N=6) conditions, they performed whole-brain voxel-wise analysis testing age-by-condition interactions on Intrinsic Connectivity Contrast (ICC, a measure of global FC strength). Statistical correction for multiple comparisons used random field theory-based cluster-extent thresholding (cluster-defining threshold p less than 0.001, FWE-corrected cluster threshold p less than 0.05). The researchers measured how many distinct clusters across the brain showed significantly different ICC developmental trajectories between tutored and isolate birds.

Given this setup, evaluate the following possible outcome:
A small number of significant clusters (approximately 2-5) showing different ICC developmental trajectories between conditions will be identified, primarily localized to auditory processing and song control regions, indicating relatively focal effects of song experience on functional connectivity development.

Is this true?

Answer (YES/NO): NO